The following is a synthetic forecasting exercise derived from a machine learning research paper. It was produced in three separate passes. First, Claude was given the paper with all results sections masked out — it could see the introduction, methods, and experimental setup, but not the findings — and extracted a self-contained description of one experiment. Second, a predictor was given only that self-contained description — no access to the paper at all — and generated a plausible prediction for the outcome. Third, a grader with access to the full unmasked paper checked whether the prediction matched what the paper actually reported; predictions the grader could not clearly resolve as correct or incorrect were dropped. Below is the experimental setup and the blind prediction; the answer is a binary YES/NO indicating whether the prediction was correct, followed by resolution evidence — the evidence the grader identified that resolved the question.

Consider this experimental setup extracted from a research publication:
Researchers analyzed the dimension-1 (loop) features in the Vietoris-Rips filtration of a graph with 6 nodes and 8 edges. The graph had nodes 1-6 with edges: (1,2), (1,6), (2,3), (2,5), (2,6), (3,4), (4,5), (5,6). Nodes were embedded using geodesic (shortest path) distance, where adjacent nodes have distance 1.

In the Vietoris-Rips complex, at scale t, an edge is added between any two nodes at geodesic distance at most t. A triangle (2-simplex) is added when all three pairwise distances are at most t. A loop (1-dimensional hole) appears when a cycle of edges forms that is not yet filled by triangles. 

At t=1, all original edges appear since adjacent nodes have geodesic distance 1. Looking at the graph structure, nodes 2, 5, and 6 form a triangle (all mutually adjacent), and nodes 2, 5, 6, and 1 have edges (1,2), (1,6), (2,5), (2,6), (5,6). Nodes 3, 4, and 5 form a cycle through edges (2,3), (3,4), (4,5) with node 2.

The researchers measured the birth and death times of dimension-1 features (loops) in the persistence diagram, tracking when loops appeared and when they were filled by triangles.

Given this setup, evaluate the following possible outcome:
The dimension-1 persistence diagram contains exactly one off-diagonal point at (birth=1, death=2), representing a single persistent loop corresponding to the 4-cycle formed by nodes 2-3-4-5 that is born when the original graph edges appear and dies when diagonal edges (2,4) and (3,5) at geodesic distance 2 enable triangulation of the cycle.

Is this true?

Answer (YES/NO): YES